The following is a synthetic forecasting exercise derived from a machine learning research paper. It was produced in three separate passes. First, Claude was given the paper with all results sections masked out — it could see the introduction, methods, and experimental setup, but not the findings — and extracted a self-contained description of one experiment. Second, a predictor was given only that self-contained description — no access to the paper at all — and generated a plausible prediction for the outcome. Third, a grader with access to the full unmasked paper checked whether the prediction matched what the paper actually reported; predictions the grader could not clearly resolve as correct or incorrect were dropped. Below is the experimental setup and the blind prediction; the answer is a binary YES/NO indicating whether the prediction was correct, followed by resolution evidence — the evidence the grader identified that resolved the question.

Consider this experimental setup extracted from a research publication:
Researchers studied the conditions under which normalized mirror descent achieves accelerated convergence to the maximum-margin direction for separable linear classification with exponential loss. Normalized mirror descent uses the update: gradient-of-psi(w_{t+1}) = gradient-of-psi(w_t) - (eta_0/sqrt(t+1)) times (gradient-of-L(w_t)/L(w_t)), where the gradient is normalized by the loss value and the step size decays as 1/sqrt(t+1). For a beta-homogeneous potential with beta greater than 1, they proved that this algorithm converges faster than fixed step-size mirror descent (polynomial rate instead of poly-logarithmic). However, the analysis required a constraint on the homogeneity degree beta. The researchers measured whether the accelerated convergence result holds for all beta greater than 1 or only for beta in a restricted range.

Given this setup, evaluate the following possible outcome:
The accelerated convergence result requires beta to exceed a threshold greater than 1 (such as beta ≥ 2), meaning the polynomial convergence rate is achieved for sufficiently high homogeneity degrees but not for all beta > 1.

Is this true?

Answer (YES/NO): NO